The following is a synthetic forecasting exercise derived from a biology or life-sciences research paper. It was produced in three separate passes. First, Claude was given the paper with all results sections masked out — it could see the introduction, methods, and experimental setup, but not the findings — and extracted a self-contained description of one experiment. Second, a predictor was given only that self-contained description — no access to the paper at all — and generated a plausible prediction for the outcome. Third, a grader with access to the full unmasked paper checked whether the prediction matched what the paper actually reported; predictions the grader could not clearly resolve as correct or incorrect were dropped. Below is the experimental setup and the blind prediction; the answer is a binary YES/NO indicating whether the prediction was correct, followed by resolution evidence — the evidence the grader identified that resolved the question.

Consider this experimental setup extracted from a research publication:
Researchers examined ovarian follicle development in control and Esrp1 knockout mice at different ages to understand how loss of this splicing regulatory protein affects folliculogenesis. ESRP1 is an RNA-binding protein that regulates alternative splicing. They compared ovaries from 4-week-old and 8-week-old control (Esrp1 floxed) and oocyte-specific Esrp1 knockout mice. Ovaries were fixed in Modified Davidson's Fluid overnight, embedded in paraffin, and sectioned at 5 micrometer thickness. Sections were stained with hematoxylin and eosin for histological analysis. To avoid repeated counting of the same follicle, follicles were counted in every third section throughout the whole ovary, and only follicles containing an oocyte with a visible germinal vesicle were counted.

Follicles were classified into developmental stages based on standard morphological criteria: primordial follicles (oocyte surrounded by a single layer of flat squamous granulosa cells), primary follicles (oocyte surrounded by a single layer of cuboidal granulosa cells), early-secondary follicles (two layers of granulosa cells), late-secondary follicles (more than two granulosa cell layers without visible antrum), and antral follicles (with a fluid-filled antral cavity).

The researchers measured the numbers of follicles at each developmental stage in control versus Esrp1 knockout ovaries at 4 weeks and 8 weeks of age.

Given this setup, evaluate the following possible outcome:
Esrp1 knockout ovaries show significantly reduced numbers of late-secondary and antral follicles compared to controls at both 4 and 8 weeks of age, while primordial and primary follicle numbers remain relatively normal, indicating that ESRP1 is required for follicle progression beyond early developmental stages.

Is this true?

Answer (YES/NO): NO